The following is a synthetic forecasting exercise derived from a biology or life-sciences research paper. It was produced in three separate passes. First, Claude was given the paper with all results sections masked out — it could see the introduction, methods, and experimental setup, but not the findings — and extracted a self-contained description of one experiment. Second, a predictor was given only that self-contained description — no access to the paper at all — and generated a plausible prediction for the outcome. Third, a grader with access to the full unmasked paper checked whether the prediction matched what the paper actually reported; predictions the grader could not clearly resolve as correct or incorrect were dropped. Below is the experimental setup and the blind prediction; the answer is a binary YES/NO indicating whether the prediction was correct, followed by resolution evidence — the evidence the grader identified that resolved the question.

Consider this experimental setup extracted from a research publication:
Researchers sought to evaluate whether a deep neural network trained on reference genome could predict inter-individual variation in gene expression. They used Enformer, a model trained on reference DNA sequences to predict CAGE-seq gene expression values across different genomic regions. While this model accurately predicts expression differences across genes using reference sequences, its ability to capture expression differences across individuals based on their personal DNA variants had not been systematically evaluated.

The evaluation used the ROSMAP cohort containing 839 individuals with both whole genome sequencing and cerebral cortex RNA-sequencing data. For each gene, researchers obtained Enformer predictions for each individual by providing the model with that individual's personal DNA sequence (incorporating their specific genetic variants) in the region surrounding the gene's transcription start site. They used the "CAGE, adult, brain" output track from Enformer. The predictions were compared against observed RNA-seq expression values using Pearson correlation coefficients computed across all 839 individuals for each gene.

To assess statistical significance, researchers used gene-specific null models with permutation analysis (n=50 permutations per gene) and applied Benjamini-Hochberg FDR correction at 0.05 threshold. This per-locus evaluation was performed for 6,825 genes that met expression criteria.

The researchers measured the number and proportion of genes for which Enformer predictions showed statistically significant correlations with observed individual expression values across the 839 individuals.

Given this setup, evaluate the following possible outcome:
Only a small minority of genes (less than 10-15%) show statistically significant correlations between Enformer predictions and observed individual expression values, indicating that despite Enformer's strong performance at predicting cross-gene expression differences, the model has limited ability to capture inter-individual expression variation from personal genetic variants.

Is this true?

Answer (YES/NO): YES